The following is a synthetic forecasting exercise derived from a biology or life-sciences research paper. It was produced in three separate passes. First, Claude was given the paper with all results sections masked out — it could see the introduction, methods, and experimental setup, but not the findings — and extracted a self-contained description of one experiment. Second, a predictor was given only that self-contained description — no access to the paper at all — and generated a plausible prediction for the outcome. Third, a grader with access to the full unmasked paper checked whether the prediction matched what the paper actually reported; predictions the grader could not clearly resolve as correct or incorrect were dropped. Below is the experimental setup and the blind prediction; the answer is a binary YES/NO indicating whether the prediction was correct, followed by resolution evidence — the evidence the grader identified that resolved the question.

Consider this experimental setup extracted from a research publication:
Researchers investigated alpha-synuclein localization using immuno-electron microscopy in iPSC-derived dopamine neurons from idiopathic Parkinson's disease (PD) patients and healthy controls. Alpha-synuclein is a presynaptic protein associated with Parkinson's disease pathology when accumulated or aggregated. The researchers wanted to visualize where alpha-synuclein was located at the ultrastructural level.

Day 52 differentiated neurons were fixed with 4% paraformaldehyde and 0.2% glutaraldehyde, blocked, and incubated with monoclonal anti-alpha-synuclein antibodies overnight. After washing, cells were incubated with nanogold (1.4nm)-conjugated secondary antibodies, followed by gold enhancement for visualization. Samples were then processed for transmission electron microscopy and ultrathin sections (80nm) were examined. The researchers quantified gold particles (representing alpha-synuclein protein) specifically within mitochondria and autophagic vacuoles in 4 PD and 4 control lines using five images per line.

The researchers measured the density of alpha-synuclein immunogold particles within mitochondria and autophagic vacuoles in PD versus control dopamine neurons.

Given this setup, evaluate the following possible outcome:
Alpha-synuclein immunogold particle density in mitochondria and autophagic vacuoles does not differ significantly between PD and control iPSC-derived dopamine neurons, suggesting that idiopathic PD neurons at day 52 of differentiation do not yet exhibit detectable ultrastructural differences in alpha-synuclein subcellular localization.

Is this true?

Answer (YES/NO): NO